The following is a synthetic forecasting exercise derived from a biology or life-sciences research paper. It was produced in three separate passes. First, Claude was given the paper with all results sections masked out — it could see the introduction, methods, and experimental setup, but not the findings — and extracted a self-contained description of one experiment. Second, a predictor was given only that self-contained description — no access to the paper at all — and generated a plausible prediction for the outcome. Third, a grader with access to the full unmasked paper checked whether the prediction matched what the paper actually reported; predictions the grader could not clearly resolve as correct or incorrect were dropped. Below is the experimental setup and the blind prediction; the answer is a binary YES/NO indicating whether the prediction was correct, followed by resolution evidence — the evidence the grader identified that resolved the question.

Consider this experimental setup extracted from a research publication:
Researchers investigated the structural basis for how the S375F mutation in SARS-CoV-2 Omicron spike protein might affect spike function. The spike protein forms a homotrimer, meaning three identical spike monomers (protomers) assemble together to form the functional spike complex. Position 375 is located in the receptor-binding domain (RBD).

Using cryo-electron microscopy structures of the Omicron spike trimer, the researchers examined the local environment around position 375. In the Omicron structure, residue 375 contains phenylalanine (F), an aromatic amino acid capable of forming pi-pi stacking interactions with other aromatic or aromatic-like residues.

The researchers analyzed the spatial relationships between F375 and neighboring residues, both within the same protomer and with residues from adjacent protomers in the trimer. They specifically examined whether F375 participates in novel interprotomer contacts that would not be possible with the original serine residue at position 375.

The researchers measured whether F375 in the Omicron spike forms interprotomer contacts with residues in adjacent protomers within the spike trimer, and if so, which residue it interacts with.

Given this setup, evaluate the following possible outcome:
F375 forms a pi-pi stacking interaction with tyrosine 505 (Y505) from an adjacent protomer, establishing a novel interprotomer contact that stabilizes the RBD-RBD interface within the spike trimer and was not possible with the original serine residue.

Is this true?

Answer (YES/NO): NO